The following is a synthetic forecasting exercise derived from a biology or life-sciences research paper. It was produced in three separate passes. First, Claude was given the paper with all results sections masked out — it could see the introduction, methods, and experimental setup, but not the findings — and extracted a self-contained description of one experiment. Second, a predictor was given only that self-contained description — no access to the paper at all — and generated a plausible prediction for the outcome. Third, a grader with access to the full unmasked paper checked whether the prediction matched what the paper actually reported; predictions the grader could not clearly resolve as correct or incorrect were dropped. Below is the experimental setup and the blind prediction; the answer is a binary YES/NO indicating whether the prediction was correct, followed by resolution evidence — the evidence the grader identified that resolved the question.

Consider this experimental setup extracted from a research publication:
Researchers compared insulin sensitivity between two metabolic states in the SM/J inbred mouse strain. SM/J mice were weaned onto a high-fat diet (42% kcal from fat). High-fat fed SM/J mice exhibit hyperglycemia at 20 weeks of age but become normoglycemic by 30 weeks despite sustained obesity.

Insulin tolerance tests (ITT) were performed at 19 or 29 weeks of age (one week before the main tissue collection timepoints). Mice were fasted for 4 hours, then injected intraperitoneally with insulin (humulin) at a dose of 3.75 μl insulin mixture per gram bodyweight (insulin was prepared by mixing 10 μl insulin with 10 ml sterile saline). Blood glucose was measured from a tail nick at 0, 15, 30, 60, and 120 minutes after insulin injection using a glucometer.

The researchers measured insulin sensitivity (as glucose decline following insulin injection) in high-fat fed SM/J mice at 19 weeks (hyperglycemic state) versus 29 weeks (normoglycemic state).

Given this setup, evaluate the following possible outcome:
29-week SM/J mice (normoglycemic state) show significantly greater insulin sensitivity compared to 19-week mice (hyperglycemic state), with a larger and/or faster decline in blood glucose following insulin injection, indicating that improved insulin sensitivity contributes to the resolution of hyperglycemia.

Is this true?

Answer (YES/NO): YES